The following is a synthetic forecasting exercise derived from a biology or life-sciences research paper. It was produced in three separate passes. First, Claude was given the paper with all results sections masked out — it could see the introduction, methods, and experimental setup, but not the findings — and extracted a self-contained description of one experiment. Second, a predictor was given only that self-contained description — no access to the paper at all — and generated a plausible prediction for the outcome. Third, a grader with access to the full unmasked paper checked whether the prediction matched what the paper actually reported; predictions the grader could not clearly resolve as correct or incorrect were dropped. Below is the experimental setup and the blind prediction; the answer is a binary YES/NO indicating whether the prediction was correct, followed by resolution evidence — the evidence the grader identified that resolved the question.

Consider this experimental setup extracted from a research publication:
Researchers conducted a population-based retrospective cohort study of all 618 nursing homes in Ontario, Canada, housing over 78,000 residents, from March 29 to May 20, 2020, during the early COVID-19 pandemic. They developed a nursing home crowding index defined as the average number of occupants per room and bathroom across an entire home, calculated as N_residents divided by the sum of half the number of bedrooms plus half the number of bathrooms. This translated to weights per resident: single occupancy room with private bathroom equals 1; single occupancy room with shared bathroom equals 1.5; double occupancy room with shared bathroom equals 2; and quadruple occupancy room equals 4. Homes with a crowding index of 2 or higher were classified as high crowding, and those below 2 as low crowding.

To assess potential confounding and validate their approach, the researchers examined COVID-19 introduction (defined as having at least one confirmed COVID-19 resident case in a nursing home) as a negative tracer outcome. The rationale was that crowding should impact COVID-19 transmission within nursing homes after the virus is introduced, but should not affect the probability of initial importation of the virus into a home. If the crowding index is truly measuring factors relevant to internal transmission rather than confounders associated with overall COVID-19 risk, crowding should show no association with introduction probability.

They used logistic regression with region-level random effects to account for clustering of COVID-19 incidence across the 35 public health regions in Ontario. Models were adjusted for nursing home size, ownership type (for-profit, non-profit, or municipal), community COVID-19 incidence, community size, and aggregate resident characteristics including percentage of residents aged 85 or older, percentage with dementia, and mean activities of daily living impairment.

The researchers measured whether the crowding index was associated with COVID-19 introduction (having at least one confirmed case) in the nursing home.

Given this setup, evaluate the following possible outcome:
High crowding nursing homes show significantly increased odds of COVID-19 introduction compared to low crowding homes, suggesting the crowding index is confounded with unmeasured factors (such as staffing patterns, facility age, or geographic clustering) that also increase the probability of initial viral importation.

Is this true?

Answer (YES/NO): NO